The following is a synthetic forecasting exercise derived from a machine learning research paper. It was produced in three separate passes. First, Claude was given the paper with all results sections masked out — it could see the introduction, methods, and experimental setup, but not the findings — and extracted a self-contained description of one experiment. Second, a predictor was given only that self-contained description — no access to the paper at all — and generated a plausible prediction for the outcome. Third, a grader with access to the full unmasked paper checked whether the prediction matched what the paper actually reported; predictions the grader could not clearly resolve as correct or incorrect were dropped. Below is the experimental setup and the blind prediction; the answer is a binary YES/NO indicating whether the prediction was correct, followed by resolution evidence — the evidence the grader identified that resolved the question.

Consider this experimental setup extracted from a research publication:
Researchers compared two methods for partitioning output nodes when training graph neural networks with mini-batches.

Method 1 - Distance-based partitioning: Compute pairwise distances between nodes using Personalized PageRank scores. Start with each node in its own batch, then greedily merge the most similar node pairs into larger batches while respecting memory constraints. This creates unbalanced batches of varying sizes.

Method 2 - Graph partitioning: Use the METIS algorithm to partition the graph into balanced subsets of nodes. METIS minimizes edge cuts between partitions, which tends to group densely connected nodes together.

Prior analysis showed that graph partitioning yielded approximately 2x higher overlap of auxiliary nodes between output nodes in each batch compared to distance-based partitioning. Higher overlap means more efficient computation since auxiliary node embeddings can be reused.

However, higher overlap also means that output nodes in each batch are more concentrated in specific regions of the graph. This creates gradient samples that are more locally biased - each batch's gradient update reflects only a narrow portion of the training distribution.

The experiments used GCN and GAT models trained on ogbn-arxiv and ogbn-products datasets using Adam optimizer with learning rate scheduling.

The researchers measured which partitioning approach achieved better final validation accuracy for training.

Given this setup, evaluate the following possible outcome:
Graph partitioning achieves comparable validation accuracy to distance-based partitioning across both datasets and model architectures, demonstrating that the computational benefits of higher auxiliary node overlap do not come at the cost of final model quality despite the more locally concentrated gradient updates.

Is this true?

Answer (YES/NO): NO